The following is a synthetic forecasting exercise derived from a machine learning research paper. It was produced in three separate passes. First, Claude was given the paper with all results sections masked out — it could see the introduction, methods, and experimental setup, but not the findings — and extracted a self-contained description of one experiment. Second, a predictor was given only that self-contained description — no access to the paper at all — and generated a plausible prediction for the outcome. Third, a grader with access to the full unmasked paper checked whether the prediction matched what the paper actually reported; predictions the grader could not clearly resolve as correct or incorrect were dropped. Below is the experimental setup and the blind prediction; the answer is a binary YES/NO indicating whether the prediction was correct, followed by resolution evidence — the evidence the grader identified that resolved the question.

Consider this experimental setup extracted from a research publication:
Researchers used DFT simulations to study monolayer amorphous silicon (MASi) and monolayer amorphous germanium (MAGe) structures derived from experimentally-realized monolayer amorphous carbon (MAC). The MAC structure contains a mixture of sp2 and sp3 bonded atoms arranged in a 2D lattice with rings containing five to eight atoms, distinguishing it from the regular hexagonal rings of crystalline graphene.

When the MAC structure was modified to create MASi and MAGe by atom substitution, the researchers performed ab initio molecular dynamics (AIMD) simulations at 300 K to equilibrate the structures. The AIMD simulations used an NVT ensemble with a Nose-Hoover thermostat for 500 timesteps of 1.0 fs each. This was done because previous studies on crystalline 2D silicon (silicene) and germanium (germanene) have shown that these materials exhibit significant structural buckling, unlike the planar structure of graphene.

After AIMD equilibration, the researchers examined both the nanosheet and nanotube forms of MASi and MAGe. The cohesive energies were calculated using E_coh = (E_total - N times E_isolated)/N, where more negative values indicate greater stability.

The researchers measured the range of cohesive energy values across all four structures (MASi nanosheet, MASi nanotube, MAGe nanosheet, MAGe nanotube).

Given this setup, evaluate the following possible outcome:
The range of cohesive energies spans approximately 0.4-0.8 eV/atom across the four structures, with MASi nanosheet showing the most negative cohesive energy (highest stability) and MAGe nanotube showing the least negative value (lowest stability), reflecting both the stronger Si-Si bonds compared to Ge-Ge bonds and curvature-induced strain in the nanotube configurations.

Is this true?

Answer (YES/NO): NO